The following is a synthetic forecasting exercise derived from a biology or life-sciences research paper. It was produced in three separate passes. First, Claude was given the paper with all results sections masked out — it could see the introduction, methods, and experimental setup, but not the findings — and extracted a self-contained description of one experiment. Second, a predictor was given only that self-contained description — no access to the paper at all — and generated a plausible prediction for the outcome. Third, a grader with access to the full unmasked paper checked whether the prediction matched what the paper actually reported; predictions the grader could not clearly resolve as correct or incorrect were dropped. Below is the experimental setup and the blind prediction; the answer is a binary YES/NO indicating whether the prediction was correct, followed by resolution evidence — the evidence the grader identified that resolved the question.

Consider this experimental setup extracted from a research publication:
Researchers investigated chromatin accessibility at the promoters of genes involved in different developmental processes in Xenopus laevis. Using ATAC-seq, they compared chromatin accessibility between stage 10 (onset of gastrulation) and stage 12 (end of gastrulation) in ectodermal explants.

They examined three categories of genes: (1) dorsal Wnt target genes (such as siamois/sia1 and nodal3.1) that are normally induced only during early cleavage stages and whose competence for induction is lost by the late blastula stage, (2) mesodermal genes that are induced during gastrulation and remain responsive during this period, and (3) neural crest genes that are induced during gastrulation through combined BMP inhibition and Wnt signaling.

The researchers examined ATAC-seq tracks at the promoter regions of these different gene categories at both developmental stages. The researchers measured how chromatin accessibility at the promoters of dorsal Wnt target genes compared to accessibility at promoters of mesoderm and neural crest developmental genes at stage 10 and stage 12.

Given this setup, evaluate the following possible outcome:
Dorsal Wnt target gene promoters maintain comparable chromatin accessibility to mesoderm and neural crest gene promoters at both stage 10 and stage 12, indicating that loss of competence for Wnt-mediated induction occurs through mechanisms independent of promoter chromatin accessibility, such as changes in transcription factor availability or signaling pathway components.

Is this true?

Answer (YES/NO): NO